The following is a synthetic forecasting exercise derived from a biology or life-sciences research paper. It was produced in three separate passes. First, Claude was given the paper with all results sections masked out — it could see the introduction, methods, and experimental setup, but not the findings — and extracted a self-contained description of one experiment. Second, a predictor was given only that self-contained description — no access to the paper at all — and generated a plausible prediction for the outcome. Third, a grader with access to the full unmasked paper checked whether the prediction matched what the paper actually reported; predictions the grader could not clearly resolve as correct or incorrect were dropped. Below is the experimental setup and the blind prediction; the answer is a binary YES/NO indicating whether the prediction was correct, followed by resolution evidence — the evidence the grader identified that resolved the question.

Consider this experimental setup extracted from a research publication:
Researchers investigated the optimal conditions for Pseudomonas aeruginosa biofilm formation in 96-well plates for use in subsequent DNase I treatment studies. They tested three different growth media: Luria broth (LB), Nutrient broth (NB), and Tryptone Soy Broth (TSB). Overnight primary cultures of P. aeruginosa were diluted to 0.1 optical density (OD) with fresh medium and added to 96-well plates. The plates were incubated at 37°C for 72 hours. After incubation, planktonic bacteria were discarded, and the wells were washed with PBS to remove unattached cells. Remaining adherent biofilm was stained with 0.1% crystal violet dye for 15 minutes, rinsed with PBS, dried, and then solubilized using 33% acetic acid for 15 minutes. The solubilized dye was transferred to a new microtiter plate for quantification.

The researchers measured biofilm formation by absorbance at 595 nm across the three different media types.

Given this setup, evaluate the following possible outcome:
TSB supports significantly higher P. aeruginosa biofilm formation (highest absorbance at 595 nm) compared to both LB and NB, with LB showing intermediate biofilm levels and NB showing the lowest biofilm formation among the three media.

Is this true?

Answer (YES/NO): NO